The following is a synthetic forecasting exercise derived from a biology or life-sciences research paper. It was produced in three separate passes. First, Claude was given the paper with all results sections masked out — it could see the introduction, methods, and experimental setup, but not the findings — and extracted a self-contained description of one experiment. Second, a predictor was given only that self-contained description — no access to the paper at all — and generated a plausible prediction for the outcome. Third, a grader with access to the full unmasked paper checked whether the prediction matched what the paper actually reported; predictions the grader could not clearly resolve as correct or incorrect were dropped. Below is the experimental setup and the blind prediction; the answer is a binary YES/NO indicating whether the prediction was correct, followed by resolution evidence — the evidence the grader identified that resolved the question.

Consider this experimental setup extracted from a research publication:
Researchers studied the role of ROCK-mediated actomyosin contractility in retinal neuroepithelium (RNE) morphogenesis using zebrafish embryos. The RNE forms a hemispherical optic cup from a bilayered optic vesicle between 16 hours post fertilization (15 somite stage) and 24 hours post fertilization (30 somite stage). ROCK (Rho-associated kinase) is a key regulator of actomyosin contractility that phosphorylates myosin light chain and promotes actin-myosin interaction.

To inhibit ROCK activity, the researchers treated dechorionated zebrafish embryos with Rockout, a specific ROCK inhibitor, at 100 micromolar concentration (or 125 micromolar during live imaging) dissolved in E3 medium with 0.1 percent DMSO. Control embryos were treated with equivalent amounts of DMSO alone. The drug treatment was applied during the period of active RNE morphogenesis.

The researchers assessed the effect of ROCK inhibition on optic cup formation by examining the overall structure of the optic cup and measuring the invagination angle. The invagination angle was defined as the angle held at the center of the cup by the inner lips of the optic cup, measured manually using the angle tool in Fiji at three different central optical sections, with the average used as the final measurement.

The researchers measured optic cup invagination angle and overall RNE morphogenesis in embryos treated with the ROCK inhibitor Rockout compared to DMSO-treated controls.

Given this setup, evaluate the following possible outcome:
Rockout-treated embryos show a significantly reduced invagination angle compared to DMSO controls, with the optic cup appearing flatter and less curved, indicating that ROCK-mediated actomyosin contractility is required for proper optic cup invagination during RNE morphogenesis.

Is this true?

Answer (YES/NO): NO